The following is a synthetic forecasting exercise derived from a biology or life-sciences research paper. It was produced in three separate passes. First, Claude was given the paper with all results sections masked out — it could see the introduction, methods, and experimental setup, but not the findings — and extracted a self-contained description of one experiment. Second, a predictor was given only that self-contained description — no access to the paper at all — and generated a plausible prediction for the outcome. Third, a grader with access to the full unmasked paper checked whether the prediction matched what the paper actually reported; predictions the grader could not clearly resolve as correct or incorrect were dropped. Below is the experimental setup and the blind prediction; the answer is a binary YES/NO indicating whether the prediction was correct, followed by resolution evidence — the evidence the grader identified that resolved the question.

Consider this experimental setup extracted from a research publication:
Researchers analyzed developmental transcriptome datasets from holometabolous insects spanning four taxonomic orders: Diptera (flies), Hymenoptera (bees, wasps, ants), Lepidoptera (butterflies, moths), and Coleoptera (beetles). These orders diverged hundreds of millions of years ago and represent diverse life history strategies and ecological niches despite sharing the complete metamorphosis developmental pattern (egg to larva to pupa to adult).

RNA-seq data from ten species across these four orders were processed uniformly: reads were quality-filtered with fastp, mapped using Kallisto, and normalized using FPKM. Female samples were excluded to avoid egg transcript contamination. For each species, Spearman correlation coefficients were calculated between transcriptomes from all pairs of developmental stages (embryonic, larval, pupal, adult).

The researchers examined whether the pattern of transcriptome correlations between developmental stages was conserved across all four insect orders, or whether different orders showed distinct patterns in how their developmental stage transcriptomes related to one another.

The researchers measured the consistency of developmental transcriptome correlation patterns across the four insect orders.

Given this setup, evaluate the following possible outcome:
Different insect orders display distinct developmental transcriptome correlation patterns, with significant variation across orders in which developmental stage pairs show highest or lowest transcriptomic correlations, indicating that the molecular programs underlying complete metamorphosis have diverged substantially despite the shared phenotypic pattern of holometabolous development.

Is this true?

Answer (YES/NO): NO